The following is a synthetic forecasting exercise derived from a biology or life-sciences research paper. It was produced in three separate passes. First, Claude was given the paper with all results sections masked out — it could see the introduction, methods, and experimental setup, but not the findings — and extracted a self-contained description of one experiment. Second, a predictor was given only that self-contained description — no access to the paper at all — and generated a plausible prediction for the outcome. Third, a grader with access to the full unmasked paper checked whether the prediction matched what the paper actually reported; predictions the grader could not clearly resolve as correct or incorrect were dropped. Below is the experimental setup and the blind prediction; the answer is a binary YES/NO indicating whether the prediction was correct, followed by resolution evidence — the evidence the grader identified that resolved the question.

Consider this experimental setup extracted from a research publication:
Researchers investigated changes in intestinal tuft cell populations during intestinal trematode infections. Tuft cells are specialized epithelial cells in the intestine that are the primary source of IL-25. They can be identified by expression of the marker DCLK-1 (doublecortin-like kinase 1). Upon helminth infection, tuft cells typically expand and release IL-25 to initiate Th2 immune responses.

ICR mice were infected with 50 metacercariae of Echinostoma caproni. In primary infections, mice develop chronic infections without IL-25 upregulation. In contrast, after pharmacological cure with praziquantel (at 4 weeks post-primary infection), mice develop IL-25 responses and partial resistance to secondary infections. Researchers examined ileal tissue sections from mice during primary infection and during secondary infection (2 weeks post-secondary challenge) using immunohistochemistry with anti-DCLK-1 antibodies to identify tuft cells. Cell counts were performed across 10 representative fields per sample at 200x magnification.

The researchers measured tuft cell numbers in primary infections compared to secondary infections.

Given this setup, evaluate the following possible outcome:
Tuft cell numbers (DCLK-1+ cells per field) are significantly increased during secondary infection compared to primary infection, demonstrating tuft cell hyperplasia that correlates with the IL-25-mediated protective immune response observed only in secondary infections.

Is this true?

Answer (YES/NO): YES